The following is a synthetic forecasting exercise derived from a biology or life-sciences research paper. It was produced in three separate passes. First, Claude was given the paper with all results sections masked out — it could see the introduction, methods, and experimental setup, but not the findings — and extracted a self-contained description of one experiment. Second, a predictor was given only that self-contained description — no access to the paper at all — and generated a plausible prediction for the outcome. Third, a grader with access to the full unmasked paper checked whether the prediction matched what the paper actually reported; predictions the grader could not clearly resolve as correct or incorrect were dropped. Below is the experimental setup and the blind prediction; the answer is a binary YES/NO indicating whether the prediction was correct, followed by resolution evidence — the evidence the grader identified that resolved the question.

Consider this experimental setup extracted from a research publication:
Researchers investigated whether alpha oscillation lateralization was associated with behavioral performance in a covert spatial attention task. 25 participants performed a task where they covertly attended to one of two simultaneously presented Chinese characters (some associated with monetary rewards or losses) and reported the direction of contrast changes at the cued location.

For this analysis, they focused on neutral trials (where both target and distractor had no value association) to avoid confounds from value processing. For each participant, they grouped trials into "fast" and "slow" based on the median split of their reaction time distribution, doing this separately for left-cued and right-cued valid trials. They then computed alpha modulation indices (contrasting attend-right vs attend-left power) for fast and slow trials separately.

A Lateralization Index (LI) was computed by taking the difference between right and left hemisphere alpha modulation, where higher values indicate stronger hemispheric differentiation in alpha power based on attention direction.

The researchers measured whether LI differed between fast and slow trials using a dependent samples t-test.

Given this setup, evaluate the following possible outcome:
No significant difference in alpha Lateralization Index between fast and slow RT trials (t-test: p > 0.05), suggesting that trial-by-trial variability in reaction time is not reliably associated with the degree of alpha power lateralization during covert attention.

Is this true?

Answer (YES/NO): NO